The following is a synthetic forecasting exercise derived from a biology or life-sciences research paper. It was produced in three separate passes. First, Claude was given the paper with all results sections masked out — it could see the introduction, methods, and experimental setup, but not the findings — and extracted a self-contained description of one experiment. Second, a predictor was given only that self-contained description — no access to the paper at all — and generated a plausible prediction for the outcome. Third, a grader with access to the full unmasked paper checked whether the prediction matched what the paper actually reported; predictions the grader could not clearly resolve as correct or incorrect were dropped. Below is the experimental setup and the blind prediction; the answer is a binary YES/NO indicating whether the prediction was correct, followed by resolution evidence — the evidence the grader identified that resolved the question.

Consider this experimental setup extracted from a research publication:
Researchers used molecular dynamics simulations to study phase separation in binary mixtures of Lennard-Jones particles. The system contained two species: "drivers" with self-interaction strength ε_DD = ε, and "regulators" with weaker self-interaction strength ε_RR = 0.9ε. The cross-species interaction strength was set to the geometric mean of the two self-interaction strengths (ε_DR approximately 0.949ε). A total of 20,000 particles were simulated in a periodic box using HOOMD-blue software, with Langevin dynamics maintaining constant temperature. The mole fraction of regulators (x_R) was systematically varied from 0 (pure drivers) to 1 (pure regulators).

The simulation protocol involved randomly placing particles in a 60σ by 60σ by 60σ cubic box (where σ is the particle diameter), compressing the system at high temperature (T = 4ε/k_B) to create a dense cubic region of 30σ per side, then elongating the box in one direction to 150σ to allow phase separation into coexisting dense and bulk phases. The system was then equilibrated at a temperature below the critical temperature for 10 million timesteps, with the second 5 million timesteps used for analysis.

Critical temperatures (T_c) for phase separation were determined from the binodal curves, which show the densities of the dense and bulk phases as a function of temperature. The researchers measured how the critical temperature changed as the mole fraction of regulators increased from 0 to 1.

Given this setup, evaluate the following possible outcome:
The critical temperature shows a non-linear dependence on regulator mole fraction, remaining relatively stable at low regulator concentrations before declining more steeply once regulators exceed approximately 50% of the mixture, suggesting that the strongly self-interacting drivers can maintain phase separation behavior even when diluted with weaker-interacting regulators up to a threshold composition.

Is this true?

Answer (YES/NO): NO